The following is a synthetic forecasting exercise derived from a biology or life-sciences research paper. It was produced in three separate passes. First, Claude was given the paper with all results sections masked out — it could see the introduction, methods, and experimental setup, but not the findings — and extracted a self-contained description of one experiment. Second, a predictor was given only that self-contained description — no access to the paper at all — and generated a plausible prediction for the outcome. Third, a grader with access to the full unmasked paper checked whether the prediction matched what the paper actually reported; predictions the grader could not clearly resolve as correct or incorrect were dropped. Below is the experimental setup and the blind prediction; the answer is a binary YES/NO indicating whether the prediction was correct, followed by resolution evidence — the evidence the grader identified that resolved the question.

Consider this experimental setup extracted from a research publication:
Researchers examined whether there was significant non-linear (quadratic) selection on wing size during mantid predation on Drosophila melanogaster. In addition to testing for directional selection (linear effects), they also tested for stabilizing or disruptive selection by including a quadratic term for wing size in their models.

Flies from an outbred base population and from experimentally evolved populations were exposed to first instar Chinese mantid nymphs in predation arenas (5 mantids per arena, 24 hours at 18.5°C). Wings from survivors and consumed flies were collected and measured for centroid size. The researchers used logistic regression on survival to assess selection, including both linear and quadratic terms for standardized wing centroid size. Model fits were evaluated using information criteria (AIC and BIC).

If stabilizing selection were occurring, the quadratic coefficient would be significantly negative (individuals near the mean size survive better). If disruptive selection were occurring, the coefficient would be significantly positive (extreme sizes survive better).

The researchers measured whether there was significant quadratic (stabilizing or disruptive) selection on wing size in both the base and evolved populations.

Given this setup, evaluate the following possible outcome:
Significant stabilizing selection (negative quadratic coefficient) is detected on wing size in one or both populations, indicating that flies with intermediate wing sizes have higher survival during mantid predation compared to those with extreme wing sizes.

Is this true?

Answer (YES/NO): NO